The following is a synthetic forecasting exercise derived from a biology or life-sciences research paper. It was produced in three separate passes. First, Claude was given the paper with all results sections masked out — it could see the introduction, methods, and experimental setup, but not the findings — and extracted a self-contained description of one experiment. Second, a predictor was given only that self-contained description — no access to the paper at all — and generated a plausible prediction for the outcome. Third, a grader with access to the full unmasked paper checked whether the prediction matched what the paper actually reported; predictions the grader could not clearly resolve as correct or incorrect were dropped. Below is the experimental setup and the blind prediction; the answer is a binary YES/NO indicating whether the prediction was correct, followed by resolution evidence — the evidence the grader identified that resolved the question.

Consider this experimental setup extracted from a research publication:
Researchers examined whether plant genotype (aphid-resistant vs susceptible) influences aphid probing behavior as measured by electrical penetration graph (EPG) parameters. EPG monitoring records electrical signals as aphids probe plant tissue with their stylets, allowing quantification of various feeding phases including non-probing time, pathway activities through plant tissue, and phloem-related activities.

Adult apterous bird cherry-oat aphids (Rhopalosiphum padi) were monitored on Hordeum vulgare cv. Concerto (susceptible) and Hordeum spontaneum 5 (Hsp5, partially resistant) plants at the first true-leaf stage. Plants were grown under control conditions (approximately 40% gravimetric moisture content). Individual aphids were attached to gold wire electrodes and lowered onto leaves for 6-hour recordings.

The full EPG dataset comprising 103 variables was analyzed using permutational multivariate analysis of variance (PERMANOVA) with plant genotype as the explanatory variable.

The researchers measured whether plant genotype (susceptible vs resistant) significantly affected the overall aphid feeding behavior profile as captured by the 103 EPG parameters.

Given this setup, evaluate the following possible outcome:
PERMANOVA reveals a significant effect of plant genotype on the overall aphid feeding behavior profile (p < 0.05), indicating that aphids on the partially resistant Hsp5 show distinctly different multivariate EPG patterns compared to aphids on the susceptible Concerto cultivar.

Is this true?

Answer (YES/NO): NO